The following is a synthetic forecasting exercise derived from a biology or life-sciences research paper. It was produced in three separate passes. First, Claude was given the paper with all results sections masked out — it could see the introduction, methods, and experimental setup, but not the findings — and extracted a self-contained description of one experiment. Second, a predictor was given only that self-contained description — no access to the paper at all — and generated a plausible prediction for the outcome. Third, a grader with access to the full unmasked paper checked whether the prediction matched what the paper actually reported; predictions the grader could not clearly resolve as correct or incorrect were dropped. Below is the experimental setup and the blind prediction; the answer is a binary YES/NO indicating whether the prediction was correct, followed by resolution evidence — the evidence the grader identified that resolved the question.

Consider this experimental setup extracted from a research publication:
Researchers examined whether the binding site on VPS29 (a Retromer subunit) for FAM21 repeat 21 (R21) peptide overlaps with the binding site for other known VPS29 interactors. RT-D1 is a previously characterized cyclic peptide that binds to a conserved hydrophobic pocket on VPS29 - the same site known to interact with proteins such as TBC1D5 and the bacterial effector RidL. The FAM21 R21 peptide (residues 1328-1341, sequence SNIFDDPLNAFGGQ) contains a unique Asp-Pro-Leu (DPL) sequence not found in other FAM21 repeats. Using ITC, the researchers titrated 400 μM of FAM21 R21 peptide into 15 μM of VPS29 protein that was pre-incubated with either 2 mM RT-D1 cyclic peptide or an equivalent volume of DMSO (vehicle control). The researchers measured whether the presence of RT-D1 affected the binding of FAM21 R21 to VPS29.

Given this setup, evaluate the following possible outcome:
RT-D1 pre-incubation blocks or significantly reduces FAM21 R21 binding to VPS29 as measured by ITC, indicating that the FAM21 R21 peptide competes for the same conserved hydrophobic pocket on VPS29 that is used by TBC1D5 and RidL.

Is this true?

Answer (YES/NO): YES